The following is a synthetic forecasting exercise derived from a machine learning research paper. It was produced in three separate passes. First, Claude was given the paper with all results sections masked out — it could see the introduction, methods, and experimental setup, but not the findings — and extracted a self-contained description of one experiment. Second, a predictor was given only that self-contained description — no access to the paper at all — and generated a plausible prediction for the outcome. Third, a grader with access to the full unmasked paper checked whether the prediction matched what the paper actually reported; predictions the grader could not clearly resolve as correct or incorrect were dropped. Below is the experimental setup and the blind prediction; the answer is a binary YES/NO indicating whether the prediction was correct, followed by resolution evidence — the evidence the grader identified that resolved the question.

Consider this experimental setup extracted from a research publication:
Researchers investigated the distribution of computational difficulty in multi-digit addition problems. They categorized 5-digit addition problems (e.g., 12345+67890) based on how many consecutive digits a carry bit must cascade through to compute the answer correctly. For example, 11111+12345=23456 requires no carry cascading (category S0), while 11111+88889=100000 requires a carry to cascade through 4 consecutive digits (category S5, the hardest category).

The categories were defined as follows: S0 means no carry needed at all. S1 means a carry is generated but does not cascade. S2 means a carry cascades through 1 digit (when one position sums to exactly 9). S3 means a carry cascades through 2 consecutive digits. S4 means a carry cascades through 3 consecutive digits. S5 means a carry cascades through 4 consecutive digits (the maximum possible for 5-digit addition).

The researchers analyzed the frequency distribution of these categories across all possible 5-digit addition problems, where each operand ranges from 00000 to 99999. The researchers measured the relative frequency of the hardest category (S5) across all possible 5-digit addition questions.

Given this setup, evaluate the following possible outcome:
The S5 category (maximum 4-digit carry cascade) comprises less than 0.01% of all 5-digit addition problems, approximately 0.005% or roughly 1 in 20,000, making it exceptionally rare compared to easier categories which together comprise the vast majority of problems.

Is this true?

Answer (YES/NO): NO